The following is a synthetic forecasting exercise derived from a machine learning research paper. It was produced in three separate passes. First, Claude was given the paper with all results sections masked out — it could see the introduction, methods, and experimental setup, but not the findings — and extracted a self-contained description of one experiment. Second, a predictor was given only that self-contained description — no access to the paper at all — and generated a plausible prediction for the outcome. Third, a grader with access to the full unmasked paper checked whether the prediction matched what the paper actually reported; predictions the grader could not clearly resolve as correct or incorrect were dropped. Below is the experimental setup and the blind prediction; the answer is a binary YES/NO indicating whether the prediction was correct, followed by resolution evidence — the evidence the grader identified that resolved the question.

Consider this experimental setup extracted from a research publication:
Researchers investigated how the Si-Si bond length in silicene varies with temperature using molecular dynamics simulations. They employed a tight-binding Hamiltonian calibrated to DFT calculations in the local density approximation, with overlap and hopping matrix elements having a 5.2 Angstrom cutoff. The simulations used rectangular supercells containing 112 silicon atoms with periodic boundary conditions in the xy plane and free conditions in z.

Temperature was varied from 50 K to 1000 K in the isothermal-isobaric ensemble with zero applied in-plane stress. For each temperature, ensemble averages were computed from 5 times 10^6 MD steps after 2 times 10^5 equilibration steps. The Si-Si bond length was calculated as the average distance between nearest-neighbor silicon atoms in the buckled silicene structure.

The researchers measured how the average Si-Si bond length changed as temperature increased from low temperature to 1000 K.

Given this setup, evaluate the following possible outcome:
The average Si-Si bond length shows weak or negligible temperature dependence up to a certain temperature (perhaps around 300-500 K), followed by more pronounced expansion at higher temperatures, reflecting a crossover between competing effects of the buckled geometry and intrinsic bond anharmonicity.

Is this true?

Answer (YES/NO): NO